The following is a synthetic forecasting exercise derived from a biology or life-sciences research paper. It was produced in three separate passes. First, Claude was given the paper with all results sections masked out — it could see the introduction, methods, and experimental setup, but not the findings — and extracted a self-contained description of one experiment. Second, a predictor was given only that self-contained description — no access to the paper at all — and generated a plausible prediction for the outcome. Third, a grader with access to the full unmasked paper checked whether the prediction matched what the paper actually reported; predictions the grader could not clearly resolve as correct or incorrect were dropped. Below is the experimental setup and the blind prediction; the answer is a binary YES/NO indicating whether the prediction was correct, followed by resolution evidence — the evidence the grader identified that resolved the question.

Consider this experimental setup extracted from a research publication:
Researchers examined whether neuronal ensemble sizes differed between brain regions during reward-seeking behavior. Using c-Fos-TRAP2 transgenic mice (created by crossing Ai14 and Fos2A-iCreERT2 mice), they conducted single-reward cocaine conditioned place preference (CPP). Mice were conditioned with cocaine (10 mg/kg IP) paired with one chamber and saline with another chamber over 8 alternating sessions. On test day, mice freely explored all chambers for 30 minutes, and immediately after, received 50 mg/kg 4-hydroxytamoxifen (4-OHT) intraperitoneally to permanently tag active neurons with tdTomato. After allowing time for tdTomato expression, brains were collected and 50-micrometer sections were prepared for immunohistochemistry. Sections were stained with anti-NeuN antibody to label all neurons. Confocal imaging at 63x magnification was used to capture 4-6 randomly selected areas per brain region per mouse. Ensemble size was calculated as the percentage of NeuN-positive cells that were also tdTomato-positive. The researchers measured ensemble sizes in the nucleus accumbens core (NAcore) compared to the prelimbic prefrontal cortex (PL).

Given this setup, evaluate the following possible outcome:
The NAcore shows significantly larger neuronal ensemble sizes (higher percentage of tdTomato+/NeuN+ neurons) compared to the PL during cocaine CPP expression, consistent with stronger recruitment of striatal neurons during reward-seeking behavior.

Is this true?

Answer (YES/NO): NO